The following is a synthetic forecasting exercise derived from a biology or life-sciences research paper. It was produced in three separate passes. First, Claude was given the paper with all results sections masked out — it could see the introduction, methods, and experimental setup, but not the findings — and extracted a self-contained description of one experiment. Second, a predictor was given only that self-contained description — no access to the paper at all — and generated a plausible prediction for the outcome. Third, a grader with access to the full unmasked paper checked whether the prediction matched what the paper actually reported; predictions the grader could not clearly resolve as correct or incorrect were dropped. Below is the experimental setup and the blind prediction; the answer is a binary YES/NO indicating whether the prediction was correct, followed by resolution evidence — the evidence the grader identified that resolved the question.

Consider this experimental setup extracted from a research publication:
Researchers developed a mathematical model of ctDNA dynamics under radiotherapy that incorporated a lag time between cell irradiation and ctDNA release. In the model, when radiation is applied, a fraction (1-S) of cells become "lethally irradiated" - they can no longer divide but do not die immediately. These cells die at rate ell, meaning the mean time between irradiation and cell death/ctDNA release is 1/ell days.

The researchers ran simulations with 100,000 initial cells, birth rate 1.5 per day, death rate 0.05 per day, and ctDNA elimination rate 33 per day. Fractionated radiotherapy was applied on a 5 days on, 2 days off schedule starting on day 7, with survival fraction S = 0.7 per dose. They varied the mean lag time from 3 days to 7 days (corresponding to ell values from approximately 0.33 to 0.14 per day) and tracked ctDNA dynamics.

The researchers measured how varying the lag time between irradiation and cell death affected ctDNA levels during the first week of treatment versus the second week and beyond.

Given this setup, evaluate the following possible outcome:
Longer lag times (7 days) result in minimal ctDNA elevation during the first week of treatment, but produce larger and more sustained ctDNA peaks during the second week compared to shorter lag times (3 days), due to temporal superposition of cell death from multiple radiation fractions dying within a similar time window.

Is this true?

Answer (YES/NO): NO